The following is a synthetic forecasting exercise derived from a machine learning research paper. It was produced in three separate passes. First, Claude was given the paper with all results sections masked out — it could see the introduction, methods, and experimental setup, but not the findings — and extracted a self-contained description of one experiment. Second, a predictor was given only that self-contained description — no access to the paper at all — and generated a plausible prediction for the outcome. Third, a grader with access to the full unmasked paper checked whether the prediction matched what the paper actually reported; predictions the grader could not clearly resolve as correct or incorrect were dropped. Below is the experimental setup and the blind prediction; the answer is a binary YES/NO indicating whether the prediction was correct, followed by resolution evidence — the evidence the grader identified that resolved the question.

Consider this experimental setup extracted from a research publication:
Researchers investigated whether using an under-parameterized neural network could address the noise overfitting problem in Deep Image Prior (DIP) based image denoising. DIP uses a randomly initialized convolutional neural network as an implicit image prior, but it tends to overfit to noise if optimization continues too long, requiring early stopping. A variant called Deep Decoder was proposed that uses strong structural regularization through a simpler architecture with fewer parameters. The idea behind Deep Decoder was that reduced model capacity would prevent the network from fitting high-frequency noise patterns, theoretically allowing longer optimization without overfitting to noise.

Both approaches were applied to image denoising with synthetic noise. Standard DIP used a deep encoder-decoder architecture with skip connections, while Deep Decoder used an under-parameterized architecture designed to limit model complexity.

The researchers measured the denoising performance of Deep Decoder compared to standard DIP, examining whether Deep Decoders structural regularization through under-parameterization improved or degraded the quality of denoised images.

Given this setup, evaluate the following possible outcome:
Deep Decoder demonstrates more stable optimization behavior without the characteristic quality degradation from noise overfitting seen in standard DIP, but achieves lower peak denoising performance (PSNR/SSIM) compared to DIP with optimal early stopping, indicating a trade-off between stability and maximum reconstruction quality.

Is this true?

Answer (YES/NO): YES